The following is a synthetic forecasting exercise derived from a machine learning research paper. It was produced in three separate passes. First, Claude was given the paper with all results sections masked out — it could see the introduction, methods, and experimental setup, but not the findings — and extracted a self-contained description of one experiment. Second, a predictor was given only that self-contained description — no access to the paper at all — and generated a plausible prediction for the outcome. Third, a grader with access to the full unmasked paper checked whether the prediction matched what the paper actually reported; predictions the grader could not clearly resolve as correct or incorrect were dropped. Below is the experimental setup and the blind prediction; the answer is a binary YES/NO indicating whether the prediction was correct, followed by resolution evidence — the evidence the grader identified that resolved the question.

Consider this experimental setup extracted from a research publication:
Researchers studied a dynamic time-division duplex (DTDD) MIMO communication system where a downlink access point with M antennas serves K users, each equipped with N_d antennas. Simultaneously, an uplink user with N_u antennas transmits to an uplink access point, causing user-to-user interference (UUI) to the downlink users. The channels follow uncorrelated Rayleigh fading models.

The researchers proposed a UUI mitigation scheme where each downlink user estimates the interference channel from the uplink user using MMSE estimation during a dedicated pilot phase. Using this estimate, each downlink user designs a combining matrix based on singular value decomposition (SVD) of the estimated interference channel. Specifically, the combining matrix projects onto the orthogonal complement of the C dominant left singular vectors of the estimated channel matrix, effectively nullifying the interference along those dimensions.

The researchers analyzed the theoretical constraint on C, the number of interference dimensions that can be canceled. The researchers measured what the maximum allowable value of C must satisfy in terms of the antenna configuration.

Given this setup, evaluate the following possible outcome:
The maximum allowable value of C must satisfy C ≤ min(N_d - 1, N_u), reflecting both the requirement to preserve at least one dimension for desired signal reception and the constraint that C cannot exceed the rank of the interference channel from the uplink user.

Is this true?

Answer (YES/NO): YES